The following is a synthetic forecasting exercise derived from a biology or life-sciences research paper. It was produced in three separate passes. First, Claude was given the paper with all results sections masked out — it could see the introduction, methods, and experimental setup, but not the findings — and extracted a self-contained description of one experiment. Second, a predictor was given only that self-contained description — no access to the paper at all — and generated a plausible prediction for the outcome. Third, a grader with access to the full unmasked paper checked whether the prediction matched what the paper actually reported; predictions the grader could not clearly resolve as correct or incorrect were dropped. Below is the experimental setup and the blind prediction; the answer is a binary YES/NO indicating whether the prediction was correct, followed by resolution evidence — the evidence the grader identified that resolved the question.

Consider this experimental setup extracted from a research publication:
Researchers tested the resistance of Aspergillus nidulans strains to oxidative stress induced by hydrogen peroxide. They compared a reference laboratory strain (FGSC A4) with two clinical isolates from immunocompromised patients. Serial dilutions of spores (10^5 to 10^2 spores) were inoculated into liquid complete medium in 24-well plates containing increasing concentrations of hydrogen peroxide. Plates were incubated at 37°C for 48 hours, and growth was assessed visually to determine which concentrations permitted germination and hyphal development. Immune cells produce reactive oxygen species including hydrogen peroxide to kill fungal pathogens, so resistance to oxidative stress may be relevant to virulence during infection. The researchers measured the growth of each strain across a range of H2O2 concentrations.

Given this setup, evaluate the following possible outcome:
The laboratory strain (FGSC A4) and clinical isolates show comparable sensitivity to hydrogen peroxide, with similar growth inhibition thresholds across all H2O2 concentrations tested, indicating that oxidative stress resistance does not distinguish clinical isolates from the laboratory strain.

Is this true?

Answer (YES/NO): NO